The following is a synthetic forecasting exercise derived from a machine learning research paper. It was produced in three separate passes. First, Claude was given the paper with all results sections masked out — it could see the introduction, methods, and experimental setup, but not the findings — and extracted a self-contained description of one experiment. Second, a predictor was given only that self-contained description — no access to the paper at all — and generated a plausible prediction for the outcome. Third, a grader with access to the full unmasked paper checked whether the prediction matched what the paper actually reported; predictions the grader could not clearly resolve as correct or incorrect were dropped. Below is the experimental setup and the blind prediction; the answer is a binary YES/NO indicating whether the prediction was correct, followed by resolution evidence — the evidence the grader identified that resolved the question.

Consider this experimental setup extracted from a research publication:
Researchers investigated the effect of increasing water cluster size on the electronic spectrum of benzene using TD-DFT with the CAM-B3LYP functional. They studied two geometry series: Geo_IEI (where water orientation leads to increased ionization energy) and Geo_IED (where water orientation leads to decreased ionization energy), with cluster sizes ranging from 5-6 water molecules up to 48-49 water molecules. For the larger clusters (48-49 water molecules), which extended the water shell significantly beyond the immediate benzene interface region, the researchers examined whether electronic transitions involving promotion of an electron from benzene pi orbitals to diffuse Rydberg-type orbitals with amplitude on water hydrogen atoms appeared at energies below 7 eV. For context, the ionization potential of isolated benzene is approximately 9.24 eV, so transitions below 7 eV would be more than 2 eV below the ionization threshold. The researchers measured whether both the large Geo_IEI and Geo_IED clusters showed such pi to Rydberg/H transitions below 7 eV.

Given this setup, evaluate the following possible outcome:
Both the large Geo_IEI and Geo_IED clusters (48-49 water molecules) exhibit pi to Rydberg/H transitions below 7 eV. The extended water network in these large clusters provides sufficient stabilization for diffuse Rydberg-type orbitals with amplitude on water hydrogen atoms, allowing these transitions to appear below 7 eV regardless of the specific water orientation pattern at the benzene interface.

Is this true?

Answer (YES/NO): YES